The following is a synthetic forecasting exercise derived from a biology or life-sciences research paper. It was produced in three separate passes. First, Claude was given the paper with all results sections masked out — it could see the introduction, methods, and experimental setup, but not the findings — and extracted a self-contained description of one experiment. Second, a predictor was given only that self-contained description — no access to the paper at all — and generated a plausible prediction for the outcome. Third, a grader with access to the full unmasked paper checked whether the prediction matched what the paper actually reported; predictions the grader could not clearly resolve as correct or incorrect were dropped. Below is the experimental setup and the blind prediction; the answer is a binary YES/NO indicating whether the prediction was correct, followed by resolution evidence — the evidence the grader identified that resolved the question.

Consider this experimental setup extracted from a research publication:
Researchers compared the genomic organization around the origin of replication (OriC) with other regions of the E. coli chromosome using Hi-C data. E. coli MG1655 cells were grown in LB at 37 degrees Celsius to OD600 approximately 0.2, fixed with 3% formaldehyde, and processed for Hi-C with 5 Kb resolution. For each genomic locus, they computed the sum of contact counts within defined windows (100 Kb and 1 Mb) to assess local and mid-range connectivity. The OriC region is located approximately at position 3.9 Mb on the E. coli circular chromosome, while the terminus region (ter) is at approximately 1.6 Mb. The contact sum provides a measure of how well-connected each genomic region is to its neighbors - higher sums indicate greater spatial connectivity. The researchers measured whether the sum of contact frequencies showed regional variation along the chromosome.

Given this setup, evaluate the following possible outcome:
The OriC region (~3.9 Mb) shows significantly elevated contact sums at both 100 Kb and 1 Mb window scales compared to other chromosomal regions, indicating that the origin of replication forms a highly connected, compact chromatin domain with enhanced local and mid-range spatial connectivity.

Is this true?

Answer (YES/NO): YES